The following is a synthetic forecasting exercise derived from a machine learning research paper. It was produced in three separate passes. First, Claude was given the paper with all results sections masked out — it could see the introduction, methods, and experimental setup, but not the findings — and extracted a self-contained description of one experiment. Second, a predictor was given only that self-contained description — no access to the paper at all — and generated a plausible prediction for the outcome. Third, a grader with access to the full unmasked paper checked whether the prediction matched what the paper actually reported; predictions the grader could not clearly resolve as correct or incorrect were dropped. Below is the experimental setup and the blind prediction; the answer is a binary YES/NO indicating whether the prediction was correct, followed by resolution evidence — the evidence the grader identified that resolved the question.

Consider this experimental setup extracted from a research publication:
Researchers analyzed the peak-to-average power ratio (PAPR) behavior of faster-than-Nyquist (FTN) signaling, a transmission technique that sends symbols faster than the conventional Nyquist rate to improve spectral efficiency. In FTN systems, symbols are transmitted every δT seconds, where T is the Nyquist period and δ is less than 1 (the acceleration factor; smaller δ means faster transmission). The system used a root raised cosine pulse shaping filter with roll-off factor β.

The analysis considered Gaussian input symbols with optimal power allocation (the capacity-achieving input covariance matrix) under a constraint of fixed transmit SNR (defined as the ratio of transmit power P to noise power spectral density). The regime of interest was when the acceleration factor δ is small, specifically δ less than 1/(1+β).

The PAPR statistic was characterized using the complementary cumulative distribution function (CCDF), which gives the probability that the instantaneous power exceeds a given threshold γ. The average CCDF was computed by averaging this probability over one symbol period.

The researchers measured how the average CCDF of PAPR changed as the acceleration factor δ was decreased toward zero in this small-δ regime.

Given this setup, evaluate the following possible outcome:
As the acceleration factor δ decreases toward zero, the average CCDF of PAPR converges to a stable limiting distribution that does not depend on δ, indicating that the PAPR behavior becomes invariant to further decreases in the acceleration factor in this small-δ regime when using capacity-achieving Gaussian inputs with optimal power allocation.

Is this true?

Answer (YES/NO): YES